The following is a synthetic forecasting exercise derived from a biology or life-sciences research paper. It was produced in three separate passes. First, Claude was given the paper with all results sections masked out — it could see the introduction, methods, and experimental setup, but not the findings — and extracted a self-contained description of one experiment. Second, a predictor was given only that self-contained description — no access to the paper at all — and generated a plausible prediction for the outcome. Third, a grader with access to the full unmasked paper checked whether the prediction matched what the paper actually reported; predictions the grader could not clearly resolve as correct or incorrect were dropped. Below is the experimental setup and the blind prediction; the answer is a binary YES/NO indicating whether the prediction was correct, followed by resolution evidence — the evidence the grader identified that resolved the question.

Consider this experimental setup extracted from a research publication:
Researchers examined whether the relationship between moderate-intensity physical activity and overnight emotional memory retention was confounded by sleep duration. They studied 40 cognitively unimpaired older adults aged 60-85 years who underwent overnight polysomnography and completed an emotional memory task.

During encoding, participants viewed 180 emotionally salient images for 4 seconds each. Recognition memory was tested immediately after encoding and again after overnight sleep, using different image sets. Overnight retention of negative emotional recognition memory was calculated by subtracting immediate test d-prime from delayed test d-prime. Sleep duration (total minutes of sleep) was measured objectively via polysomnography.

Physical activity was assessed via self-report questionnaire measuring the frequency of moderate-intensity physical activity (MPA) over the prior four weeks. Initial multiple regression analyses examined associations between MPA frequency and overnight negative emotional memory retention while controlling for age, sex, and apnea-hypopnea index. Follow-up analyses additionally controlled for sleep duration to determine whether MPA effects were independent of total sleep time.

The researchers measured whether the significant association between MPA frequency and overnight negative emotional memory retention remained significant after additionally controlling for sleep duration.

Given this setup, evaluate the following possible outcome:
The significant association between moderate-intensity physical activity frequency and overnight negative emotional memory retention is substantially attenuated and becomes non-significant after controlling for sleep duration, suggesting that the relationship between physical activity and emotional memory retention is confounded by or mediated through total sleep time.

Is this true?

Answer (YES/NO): NO